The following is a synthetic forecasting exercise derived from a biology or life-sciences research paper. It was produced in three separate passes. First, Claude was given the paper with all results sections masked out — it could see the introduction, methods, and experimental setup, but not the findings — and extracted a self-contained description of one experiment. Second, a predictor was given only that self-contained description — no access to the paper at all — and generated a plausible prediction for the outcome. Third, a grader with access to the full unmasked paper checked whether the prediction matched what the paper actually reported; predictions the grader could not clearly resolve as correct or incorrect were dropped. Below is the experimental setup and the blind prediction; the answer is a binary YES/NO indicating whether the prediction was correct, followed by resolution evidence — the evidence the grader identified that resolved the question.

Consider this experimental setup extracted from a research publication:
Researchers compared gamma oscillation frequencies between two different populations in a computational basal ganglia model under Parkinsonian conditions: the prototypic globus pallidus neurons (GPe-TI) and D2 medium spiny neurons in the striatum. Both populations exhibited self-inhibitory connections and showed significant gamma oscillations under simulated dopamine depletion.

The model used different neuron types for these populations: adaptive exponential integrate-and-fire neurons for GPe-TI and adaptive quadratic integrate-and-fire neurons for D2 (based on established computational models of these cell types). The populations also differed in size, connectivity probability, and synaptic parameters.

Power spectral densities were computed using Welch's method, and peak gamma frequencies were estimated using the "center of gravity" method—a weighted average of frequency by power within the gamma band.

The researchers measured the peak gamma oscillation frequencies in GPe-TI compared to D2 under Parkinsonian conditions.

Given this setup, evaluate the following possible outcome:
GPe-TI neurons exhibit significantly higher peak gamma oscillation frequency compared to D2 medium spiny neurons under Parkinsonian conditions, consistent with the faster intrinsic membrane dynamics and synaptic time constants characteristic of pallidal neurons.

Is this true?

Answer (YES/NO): YES